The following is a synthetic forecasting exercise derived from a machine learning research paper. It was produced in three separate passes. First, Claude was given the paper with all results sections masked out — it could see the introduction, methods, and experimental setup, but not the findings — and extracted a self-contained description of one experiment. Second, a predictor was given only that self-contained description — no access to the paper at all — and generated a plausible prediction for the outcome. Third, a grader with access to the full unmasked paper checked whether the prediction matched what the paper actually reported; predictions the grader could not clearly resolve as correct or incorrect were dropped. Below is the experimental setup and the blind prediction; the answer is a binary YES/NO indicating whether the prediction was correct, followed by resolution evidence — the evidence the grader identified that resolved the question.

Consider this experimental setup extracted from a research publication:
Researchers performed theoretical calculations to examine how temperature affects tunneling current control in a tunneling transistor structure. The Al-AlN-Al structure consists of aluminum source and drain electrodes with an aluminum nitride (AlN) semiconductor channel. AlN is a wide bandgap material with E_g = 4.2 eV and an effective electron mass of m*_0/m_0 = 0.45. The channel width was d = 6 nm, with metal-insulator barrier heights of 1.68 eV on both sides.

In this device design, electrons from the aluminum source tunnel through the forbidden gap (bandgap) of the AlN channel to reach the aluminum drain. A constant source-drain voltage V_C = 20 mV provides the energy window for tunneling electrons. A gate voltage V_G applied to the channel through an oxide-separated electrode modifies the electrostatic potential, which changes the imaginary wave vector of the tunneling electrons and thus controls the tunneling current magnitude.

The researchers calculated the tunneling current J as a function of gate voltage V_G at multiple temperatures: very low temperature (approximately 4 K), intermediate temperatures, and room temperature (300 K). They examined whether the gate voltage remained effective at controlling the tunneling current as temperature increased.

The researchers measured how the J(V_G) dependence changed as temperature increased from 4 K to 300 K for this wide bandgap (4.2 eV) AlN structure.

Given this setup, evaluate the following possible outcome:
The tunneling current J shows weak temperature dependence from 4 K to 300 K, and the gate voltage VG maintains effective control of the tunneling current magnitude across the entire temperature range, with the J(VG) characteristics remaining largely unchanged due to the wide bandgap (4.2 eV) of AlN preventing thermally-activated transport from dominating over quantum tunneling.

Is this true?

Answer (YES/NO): YES